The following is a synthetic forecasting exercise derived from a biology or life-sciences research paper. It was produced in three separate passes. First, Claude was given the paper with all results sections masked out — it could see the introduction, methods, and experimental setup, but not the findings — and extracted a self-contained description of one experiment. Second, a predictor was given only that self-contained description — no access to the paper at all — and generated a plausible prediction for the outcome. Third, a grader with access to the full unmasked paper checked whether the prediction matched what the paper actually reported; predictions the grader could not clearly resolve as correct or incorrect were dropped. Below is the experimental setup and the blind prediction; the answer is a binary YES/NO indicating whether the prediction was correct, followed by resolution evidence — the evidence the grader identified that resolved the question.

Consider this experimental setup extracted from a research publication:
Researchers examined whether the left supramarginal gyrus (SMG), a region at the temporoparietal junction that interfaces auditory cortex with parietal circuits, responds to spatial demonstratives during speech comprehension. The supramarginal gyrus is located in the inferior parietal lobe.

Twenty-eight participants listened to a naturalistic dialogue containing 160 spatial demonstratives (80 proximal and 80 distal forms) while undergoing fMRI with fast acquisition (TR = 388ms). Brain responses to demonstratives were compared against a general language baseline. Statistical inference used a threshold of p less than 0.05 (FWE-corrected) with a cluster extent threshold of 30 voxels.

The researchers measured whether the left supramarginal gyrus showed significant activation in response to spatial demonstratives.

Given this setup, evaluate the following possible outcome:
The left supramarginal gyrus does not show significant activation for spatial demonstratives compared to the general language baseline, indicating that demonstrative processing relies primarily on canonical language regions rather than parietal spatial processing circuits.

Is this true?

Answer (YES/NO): NO